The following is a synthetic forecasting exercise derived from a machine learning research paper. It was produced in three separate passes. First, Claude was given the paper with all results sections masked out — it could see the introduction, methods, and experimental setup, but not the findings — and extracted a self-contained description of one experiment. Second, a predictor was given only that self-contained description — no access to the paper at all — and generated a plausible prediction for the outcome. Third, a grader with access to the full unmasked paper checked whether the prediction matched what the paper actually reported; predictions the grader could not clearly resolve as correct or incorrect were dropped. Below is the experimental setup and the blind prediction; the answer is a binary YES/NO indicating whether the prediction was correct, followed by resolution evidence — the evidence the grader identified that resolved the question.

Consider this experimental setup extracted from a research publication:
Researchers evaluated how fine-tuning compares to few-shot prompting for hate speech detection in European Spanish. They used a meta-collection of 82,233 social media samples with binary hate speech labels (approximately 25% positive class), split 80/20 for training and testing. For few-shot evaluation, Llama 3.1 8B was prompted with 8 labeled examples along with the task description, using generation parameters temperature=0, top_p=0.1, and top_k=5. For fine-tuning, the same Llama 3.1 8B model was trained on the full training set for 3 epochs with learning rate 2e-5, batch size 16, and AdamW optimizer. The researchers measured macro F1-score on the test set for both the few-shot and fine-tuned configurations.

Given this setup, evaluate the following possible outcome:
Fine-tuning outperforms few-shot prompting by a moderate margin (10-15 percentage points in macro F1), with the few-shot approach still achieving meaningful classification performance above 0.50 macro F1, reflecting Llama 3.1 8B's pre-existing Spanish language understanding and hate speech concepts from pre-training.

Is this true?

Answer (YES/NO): NO